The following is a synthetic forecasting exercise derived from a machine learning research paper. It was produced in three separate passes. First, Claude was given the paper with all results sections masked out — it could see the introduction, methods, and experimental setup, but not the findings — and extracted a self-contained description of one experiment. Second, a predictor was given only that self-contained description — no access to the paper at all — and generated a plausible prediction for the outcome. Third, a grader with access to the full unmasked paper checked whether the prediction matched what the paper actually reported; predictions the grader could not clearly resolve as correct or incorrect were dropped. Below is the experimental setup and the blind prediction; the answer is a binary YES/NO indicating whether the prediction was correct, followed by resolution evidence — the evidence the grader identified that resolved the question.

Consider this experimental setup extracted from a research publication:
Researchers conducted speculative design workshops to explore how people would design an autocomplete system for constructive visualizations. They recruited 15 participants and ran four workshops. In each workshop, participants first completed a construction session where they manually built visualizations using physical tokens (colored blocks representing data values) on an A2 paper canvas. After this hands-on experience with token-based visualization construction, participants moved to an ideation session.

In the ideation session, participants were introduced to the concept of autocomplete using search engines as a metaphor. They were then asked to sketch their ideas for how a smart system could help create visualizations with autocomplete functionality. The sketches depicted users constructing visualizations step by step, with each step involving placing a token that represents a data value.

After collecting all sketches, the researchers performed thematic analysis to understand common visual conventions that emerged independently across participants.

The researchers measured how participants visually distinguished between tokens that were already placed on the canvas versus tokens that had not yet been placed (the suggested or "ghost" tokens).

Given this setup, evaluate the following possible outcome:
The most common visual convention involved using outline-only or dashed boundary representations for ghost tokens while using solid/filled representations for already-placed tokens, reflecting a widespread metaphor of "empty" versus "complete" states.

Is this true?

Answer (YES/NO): YES